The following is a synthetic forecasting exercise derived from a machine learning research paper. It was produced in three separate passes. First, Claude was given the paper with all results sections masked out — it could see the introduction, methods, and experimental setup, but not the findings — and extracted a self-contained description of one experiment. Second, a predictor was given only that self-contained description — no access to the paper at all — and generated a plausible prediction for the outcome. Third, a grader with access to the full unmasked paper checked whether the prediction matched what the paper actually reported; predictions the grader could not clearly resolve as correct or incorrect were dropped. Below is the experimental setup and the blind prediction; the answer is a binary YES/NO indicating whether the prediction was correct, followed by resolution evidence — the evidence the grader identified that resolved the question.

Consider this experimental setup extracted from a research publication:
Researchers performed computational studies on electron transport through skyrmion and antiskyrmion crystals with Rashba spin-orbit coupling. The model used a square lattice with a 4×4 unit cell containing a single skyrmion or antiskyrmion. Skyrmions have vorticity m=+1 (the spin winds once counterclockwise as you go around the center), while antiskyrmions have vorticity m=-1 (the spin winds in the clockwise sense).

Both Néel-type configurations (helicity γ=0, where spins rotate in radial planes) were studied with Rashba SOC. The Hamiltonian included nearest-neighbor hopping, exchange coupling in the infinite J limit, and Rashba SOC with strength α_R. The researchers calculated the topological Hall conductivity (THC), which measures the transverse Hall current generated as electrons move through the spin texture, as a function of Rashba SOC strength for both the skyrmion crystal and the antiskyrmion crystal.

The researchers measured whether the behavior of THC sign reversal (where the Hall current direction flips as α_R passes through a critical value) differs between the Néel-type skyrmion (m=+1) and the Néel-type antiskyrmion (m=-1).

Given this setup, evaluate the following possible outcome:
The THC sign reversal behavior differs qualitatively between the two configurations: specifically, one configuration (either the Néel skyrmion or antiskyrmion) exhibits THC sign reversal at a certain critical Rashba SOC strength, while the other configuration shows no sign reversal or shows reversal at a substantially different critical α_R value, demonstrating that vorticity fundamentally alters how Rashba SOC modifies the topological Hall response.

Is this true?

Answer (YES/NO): NO